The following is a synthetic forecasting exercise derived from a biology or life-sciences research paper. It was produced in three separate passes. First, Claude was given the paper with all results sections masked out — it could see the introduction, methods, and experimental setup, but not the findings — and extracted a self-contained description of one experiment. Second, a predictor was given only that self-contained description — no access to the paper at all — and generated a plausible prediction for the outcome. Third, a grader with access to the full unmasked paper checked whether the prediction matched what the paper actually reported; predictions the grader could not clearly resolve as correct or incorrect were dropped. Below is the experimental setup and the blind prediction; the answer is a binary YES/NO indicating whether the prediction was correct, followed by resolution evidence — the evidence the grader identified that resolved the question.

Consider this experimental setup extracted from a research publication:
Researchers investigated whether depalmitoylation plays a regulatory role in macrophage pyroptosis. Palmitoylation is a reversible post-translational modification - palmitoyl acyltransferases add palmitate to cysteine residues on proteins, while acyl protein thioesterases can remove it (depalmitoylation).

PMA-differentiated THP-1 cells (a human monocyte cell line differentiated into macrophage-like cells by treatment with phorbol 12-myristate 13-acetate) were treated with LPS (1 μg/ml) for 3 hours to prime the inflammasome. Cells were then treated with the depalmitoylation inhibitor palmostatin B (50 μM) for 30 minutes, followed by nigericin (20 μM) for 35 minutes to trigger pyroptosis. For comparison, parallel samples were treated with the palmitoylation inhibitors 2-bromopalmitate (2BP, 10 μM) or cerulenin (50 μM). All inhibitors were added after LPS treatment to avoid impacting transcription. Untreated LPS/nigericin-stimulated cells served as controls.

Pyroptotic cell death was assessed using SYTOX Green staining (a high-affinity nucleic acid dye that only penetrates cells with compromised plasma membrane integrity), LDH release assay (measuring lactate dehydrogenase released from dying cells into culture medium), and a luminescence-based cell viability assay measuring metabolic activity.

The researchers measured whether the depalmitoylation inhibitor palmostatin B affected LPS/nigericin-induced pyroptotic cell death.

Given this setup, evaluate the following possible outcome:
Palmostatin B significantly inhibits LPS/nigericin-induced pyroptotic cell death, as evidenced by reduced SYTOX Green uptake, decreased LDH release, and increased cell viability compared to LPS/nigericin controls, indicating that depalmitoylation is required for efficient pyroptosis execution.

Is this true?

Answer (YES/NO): NO